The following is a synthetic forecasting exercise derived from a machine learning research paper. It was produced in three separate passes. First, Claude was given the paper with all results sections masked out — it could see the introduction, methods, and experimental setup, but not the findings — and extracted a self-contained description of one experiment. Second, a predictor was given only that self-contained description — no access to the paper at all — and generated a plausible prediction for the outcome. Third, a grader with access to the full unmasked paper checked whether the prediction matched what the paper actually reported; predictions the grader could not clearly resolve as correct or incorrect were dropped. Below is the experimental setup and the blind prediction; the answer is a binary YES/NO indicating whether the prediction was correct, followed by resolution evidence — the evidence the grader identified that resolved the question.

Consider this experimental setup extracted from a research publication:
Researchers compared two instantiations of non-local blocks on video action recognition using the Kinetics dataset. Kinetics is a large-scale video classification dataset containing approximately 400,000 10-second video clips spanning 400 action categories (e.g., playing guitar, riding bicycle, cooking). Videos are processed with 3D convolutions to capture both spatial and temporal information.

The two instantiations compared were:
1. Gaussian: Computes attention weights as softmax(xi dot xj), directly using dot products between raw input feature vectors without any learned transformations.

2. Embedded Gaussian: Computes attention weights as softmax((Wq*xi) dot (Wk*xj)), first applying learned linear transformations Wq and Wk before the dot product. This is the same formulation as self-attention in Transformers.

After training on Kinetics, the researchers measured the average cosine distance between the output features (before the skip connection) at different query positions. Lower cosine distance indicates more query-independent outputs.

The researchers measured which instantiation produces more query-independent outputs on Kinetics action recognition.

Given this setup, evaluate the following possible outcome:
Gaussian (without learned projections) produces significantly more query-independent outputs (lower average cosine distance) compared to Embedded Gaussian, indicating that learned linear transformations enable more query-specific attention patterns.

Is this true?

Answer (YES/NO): NO